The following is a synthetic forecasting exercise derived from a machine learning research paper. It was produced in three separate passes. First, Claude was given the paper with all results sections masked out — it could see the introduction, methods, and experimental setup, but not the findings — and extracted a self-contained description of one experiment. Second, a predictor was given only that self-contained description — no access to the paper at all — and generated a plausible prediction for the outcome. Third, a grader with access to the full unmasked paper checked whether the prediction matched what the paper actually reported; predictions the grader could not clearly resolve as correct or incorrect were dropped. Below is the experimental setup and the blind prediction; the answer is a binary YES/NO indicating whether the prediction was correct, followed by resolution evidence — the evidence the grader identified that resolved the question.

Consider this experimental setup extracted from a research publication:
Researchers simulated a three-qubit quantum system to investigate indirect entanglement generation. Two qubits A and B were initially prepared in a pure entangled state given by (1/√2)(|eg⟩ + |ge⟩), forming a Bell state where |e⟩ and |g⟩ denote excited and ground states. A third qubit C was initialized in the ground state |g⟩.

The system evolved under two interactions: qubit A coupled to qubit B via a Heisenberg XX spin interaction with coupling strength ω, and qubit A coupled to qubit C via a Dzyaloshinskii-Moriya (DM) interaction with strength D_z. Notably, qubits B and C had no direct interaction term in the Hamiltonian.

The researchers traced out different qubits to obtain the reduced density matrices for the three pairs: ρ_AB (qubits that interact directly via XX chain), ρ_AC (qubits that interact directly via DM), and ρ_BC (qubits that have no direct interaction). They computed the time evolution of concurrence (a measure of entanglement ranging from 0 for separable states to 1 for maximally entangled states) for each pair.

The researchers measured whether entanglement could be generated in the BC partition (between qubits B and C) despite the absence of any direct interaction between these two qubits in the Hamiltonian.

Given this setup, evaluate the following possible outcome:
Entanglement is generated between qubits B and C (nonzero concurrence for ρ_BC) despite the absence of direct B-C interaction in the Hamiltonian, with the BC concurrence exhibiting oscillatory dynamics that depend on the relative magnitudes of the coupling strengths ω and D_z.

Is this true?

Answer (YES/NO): YES